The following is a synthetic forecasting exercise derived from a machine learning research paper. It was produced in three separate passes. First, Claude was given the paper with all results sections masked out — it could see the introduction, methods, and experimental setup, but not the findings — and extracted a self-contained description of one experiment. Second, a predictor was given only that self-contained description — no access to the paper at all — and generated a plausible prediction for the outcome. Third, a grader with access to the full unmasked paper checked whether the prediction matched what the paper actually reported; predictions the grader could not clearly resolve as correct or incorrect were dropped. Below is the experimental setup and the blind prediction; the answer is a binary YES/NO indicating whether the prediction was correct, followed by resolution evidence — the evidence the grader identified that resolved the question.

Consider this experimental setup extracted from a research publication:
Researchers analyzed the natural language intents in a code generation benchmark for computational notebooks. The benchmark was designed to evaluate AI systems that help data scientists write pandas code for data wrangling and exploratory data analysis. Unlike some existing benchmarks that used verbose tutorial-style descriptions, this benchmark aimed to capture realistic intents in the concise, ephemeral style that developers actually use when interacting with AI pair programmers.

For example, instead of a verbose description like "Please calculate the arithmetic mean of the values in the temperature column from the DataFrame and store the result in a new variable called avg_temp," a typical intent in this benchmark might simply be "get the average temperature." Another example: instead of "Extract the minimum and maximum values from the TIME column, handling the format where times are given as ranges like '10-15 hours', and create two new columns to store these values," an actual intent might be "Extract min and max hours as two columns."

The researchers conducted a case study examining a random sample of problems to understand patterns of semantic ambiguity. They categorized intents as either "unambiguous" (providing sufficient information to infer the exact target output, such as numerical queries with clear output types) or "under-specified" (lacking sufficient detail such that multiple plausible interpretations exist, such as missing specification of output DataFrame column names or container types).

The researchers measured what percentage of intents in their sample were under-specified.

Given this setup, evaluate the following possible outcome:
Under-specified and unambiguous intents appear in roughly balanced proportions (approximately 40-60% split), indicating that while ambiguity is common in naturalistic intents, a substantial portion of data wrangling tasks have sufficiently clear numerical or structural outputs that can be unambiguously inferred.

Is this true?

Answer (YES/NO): YES